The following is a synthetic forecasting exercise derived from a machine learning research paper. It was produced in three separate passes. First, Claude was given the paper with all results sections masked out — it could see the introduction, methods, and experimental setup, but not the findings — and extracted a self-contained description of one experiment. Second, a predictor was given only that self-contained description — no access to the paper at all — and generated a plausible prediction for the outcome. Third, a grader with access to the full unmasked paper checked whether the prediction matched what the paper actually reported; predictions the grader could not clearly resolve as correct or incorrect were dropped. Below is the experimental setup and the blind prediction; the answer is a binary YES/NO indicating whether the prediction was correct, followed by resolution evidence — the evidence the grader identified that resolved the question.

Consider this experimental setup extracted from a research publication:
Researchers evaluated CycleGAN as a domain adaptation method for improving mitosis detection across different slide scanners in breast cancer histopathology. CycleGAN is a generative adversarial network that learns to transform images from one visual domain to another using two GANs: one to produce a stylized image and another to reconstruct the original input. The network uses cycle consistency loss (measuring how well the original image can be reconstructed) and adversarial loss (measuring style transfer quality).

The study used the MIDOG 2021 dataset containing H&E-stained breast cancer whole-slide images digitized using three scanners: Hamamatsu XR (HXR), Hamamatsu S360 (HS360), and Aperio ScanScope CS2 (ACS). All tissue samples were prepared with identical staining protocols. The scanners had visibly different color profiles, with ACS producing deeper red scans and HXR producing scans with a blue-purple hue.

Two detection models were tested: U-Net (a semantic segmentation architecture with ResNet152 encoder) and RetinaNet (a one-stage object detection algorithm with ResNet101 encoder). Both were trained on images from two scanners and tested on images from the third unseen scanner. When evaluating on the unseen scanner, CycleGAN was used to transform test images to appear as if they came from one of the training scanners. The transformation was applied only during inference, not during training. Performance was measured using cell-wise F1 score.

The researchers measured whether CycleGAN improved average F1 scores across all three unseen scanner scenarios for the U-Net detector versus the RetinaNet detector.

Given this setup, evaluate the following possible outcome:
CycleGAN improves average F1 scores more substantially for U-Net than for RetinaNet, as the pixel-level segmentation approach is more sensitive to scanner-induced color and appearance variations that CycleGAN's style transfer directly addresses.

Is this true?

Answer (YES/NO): NO